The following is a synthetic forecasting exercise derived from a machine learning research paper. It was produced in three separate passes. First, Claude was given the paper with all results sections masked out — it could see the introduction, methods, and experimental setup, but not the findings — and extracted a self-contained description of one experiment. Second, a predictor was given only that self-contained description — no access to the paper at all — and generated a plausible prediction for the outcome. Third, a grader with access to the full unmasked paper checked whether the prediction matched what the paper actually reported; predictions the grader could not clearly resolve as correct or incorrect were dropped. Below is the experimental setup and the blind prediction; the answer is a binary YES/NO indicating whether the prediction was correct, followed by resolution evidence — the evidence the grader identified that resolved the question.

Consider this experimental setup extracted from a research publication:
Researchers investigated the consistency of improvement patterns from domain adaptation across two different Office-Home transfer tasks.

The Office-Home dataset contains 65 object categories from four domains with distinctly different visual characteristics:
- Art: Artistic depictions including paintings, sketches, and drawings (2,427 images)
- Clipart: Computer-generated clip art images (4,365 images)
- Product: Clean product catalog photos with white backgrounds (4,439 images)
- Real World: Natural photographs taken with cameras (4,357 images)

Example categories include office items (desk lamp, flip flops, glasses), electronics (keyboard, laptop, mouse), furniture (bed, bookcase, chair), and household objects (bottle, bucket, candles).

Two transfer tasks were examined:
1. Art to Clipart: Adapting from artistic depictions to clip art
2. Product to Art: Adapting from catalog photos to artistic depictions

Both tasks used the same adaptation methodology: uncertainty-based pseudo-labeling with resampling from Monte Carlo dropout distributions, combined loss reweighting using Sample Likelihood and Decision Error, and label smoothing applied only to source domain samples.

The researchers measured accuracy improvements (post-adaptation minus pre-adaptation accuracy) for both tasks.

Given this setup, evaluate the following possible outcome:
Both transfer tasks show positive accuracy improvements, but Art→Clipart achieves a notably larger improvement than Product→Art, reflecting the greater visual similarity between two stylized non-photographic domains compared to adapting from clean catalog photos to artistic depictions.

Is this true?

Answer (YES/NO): NO